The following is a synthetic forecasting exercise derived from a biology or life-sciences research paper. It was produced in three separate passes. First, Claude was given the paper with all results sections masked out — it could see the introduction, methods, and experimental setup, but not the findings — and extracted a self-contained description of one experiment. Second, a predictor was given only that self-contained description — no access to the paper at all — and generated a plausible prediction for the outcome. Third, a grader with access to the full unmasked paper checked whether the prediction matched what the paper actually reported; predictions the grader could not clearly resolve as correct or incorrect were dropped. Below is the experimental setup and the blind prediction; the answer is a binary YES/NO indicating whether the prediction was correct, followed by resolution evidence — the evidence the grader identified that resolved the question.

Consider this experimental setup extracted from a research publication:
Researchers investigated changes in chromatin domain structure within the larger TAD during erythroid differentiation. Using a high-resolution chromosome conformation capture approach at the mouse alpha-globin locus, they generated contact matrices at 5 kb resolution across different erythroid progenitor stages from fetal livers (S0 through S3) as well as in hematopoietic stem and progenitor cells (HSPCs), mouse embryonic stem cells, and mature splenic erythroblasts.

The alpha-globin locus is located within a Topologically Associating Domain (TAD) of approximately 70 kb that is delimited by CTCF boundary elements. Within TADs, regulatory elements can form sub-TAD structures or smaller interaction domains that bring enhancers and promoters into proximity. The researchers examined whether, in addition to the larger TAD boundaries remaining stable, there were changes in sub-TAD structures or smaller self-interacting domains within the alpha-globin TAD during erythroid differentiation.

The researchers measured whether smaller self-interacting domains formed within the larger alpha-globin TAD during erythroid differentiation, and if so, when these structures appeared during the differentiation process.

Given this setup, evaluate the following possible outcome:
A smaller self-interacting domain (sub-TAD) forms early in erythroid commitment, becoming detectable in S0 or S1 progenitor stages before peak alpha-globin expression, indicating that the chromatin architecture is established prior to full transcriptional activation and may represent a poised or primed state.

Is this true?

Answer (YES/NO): NO